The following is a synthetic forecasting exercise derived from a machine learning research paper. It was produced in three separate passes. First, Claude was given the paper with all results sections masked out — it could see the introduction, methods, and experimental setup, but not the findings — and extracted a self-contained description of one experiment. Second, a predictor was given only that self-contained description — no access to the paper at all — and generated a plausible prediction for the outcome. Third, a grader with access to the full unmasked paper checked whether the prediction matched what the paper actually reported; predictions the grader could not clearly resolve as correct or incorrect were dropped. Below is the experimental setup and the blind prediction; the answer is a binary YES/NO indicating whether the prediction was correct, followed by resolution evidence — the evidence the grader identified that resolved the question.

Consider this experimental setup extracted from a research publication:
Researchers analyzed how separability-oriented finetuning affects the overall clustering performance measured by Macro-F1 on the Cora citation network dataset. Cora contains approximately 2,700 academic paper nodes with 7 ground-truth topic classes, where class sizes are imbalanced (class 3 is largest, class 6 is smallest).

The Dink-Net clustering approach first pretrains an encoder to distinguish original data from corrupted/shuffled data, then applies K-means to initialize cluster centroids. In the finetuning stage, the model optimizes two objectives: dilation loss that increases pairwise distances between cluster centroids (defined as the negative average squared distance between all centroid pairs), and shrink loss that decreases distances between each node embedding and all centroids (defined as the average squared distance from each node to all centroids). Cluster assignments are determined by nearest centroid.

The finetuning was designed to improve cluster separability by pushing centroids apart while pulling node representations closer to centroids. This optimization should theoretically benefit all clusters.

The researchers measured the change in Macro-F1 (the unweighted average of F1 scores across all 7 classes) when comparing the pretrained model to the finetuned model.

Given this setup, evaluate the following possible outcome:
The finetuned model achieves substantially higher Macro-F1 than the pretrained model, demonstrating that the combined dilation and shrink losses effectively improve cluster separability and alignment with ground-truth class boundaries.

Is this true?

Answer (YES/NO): NO